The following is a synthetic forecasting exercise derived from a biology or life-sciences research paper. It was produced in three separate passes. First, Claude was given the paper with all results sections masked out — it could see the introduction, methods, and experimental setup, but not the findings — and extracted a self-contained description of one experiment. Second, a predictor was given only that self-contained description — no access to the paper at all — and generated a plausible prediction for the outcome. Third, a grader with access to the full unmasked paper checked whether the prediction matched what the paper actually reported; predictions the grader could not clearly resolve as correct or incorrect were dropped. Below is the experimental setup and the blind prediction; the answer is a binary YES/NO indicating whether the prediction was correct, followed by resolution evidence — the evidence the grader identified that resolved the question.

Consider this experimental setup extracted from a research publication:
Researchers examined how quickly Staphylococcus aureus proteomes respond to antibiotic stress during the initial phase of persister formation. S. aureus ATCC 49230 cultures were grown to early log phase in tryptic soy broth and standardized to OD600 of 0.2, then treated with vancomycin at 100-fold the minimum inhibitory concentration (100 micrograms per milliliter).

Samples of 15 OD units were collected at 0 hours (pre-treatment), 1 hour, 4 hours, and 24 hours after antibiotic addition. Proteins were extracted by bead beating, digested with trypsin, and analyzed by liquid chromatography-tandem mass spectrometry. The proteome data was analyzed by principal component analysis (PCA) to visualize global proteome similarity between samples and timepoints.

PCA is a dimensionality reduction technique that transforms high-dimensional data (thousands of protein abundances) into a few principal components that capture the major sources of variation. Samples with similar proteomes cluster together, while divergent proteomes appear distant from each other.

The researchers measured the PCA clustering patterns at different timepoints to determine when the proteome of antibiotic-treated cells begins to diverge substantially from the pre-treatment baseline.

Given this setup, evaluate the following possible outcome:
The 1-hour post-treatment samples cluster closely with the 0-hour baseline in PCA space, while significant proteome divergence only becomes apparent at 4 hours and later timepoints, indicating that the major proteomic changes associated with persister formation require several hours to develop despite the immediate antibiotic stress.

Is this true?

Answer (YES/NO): NO